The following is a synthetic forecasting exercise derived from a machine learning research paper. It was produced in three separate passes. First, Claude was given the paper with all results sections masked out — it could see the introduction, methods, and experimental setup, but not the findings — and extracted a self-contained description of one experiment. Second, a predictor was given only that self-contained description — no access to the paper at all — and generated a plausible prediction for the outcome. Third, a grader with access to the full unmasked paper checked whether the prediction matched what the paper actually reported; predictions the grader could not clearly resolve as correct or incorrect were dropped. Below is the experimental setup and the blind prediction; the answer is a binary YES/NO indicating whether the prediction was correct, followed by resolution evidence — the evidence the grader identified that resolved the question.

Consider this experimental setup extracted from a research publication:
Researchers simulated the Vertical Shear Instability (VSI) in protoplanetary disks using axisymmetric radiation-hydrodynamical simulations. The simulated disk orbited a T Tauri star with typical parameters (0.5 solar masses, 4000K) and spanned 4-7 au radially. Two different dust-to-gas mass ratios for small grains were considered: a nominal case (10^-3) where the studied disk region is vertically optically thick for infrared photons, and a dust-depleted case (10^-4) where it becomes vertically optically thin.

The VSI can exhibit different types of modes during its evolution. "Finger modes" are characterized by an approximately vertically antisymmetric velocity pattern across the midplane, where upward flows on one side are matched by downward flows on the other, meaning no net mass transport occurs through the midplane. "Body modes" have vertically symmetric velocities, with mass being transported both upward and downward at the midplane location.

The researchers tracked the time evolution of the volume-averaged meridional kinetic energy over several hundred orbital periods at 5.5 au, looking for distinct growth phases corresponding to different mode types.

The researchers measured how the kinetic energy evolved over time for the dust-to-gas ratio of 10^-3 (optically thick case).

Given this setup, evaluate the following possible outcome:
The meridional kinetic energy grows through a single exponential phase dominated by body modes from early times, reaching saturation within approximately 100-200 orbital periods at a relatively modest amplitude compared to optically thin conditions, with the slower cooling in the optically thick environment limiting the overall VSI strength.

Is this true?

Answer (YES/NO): NO